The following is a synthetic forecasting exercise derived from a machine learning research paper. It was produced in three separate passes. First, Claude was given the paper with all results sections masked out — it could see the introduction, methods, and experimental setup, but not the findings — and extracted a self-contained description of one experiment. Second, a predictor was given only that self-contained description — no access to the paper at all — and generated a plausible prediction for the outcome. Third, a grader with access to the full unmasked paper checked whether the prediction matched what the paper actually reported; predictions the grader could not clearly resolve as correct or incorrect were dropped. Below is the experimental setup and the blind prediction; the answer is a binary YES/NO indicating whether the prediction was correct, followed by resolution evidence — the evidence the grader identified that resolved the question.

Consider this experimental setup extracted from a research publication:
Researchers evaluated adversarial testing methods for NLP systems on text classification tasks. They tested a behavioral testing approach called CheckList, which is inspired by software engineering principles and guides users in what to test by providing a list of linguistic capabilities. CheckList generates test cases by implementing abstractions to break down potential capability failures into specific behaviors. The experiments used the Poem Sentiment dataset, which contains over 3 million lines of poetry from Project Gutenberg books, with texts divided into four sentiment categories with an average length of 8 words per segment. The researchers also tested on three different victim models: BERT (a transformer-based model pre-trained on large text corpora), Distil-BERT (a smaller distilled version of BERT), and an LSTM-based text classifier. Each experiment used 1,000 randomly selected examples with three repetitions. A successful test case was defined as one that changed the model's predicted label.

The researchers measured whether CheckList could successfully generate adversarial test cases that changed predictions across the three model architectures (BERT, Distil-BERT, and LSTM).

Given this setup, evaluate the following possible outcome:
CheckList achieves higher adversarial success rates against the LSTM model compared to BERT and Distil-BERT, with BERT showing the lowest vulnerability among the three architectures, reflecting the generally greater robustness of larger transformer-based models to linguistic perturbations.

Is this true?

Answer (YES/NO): NO